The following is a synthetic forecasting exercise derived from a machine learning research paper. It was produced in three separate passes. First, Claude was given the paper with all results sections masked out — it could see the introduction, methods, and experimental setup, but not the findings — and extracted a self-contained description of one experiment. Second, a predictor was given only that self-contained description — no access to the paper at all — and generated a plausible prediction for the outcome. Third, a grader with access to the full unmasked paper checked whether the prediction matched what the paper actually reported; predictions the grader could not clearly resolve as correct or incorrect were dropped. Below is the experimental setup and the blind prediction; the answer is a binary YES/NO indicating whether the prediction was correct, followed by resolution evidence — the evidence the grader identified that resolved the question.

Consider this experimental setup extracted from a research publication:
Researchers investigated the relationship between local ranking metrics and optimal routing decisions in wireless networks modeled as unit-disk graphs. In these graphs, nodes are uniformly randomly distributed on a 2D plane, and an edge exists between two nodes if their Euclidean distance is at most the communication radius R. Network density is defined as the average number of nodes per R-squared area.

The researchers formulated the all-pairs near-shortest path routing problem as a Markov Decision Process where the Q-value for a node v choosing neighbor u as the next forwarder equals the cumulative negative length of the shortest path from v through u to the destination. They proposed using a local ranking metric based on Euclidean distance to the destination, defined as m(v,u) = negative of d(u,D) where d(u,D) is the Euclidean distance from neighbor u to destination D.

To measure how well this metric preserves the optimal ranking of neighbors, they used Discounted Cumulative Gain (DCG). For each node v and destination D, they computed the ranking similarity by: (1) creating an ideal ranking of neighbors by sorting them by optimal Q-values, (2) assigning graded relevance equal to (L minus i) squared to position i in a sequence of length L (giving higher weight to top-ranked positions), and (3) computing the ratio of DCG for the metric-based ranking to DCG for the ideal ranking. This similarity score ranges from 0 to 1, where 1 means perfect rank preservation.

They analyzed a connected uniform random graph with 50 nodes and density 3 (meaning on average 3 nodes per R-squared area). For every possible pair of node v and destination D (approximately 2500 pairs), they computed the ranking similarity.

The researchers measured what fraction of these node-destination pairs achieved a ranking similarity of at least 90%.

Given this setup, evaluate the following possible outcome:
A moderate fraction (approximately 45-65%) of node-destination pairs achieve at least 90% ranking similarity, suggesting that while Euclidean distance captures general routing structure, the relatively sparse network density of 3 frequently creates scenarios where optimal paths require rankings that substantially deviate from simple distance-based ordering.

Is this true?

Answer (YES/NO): NO